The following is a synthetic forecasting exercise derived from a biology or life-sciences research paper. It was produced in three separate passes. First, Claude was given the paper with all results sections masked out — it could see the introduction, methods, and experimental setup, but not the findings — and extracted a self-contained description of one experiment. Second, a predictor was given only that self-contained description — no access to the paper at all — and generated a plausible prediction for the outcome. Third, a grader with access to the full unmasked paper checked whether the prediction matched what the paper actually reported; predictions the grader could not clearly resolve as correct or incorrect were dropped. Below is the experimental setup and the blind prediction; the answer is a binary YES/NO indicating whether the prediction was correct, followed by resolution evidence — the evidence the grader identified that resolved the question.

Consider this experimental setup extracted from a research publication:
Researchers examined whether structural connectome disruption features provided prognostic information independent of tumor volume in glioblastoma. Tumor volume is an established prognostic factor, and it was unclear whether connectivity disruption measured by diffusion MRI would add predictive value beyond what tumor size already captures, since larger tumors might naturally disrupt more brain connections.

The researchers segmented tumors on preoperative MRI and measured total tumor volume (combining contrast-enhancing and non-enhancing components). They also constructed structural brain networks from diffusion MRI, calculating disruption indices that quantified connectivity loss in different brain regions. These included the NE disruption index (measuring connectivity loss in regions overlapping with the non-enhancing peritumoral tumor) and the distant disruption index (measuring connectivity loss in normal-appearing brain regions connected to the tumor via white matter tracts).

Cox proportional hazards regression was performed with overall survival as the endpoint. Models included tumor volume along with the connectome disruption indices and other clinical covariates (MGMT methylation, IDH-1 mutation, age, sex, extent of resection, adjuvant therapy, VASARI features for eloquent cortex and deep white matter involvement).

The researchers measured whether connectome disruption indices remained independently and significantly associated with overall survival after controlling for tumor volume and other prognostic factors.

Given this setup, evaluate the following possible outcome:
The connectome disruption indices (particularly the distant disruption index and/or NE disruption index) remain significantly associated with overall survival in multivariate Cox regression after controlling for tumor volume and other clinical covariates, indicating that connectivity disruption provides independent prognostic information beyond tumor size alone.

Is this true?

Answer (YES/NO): YES